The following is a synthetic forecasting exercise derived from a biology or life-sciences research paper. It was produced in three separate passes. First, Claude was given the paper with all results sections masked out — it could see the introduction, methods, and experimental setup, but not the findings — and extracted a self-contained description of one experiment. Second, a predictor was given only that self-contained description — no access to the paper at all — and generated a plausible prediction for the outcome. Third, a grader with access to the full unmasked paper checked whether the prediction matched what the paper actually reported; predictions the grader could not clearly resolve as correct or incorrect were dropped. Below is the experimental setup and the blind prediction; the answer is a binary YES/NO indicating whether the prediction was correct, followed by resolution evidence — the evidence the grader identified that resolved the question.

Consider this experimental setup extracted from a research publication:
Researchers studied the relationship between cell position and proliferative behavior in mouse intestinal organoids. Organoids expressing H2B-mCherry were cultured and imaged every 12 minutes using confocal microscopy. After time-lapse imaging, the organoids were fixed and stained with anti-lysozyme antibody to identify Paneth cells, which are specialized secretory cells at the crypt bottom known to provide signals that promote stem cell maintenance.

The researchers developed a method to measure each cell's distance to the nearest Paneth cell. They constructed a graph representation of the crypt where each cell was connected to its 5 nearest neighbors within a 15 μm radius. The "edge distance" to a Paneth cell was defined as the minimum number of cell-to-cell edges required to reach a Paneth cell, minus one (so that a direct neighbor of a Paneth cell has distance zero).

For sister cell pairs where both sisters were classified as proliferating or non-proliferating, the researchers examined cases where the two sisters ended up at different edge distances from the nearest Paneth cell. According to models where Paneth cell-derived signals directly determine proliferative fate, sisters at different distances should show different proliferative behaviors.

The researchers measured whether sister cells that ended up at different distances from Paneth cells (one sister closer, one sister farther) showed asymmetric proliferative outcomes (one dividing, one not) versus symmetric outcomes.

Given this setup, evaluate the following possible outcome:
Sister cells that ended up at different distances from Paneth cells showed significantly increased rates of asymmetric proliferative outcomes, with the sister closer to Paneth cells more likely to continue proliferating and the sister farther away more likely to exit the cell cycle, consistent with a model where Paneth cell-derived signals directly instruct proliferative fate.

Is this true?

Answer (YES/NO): NO